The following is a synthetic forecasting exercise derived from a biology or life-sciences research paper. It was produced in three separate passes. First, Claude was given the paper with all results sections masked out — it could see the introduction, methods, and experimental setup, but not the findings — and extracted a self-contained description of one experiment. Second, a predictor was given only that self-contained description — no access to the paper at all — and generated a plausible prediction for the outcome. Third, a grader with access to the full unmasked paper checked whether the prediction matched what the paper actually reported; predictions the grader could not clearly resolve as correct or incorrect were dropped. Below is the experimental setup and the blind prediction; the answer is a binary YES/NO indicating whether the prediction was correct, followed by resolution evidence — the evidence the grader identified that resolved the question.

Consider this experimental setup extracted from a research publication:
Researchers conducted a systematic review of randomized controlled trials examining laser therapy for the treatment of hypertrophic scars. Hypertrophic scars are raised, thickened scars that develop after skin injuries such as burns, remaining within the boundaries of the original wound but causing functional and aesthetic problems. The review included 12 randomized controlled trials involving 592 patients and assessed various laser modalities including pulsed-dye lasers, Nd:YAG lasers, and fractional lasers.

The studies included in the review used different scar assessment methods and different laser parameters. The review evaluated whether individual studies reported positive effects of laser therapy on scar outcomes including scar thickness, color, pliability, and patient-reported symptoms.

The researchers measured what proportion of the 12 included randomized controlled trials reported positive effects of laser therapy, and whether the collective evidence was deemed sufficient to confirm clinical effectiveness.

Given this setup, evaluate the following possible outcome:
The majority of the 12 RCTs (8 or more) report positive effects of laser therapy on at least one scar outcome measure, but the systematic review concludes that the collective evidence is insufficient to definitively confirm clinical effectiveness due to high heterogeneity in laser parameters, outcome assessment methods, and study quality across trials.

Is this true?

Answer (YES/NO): YES